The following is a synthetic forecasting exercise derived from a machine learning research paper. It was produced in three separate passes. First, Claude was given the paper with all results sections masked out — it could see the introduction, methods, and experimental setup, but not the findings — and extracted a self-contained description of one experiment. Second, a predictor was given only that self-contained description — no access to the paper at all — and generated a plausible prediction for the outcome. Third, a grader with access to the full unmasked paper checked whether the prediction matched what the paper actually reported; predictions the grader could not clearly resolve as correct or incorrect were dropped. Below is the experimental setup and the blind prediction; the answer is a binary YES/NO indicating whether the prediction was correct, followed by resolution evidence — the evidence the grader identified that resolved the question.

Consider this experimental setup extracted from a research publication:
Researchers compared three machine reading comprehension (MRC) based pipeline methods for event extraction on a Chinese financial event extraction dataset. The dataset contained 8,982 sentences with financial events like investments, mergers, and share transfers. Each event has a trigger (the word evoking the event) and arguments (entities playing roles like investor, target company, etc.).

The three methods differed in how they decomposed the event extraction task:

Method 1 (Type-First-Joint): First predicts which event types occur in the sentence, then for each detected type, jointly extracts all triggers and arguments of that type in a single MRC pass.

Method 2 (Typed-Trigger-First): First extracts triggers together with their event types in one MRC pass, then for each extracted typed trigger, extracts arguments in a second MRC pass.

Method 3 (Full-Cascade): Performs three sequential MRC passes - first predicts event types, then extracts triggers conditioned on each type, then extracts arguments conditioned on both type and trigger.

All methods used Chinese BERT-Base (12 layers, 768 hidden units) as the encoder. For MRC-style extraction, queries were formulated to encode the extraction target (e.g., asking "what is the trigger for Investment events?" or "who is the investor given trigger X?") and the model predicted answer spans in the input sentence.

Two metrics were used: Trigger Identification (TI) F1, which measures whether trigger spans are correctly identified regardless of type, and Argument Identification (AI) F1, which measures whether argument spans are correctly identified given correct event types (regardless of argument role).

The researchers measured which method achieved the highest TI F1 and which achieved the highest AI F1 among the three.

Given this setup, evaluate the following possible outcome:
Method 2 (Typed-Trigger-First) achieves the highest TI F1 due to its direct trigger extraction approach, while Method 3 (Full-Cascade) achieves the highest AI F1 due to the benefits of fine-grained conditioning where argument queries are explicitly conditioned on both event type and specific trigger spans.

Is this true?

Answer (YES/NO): NO